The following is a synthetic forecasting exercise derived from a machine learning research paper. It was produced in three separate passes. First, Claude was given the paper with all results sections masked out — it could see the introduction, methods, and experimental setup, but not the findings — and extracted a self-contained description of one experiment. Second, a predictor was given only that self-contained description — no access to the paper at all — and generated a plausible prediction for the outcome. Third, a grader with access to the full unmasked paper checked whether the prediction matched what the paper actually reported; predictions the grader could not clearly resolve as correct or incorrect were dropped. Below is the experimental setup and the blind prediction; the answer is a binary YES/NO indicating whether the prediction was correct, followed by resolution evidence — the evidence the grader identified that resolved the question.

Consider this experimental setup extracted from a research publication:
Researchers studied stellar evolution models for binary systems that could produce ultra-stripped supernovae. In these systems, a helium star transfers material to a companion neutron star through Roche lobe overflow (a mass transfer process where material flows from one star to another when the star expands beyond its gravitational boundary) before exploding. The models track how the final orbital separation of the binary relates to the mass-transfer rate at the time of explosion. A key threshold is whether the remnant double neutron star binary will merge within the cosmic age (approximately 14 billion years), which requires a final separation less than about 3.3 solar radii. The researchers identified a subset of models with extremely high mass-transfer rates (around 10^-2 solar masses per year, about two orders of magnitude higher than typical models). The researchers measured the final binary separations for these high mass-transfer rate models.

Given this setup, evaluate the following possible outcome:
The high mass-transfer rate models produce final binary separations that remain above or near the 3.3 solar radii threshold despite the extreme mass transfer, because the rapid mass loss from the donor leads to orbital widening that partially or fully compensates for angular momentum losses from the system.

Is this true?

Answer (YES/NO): NO